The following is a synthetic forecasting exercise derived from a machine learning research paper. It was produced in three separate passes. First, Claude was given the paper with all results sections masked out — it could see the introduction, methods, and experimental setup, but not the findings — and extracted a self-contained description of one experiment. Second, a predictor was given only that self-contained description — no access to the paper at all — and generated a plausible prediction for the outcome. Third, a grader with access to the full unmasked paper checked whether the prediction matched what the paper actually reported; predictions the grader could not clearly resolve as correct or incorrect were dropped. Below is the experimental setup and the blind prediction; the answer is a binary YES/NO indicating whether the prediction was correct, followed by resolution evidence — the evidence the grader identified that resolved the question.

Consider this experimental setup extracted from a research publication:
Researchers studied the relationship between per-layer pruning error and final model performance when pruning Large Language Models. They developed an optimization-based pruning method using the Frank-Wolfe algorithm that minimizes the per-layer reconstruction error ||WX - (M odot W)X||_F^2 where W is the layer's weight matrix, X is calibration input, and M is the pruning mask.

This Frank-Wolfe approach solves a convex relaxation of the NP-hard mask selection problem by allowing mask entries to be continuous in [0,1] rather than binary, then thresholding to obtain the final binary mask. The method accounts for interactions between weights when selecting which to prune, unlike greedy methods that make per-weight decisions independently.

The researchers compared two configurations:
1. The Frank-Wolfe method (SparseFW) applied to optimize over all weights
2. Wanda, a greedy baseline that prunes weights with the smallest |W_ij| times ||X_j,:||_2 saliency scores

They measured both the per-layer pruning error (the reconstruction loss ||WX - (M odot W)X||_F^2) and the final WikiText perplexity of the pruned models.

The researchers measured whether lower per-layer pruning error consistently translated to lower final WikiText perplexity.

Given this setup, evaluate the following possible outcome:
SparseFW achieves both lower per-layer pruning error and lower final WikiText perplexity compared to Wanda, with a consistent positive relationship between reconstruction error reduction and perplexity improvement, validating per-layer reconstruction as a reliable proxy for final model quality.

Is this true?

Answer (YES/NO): NO